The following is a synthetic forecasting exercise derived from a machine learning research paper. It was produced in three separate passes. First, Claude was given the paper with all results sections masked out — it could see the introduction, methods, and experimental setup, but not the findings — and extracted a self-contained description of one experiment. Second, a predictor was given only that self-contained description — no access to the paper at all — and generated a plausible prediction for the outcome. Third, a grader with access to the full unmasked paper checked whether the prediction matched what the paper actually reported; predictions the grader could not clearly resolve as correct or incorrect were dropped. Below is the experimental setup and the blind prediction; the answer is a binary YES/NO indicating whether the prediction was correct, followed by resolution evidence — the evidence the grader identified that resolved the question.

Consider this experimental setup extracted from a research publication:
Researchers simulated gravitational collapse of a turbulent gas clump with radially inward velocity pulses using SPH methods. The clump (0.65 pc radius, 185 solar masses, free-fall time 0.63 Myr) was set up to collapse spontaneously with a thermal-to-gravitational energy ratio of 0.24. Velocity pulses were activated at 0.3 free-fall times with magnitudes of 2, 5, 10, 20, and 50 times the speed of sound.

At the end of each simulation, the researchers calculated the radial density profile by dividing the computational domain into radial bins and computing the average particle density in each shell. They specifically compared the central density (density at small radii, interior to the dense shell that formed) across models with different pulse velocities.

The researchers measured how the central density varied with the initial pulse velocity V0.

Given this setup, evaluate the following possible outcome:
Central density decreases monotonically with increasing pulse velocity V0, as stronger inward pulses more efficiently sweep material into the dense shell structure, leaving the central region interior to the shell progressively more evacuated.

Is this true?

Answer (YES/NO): YES